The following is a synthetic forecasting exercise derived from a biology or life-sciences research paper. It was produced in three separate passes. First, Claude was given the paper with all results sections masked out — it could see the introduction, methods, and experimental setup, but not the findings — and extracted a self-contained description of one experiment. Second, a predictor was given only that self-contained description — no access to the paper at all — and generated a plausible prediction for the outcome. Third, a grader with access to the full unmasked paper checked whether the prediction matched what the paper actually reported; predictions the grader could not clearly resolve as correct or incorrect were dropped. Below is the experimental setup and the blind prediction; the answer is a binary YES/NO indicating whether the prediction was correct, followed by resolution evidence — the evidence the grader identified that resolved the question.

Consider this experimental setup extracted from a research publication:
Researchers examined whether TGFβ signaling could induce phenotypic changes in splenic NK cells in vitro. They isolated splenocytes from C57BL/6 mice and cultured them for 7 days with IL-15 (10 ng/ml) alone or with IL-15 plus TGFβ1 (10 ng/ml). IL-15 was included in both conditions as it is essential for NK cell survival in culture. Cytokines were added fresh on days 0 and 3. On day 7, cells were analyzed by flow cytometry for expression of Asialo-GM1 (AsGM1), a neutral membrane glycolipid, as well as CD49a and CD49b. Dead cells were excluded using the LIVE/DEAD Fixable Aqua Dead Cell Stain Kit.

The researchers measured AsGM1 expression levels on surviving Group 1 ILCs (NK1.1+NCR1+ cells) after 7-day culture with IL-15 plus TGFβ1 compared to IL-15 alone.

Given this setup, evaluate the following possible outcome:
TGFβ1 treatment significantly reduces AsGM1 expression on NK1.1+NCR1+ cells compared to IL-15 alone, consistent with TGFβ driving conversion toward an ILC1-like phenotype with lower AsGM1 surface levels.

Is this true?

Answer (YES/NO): NO